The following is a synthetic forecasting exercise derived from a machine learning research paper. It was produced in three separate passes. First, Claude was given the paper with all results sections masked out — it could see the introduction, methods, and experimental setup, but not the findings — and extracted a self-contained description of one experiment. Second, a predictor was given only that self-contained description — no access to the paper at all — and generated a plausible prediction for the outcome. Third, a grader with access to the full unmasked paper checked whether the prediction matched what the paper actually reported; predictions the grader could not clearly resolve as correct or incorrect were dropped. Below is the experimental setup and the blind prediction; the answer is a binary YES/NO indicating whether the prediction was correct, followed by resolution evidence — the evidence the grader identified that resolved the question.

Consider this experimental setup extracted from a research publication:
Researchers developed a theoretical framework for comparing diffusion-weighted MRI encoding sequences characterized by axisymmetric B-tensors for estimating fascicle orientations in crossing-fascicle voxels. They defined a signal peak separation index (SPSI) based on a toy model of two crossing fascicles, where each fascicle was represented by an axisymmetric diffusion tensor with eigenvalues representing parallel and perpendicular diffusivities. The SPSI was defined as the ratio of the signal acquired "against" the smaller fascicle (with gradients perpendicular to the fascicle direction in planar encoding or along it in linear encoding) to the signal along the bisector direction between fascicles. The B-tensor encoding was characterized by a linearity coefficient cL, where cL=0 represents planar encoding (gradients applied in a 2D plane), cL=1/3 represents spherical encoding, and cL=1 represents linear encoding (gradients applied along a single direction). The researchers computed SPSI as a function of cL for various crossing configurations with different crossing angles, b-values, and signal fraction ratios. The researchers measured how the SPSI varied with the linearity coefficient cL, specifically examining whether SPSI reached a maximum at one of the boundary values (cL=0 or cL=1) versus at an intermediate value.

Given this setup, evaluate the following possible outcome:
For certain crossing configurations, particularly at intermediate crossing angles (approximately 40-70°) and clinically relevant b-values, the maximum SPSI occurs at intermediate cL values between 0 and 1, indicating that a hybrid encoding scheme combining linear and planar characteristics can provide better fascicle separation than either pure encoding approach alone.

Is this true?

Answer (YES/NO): NO